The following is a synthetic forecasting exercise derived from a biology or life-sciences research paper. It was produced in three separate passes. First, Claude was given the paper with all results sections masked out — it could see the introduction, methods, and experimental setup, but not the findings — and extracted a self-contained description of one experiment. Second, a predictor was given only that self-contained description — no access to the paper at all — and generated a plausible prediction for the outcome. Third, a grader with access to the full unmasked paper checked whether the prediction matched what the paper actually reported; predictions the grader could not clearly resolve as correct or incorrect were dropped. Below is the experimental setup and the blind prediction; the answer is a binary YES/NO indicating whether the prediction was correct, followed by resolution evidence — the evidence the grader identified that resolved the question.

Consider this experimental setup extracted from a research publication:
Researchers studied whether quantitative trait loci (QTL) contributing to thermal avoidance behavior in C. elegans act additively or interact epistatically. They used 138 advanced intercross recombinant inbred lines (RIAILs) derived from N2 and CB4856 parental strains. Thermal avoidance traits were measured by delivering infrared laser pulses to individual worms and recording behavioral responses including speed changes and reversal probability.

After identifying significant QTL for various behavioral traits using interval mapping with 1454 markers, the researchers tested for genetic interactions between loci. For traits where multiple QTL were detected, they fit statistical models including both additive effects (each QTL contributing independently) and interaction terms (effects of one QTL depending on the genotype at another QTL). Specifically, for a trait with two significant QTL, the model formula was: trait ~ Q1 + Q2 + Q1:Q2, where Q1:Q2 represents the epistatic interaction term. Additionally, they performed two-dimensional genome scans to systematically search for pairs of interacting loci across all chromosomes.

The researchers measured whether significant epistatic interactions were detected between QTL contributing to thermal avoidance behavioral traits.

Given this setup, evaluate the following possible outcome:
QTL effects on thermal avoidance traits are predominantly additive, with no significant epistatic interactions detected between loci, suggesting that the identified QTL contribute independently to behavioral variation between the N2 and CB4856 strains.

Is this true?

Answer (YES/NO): YES